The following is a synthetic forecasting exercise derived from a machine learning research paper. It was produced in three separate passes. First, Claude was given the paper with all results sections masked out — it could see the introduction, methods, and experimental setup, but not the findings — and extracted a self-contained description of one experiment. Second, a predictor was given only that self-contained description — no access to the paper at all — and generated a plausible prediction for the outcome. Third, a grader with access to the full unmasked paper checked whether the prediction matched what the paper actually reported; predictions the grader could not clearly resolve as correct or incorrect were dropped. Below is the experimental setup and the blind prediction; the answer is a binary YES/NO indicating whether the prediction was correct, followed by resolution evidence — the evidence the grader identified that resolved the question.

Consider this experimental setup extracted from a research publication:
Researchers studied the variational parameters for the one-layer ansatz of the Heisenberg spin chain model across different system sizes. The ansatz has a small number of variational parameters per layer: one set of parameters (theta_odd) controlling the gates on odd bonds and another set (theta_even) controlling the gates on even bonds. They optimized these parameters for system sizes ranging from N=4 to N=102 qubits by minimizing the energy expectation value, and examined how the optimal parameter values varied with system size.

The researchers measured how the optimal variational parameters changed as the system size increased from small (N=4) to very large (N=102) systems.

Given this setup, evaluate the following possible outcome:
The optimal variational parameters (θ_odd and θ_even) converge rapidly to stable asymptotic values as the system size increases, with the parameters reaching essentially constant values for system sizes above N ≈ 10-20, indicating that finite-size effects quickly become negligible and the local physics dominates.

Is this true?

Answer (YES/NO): NO